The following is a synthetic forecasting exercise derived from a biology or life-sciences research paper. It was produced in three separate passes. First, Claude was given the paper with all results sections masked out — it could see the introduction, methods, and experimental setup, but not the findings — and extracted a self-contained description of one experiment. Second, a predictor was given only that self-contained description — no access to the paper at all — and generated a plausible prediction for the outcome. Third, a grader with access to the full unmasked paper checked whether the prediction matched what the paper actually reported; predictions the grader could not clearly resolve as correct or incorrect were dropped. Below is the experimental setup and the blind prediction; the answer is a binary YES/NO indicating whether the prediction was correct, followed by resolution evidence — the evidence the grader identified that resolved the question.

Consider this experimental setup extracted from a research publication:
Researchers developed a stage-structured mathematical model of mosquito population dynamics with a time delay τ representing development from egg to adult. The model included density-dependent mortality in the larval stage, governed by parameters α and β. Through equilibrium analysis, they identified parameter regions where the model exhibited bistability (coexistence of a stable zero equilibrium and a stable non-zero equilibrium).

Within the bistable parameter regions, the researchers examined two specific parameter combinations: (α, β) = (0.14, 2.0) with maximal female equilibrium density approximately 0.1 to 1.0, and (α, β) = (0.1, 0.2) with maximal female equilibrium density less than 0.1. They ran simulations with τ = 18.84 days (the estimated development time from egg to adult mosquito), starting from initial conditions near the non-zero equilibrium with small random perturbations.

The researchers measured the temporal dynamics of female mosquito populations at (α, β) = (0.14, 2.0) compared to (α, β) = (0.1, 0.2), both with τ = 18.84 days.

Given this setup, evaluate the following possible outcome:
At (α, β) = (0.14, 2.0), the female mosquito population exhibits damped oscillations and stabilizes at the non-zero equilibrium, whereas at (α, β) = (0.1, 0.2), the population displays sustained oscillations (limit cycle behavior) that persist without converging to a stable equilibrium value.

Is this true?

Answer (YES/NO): NO